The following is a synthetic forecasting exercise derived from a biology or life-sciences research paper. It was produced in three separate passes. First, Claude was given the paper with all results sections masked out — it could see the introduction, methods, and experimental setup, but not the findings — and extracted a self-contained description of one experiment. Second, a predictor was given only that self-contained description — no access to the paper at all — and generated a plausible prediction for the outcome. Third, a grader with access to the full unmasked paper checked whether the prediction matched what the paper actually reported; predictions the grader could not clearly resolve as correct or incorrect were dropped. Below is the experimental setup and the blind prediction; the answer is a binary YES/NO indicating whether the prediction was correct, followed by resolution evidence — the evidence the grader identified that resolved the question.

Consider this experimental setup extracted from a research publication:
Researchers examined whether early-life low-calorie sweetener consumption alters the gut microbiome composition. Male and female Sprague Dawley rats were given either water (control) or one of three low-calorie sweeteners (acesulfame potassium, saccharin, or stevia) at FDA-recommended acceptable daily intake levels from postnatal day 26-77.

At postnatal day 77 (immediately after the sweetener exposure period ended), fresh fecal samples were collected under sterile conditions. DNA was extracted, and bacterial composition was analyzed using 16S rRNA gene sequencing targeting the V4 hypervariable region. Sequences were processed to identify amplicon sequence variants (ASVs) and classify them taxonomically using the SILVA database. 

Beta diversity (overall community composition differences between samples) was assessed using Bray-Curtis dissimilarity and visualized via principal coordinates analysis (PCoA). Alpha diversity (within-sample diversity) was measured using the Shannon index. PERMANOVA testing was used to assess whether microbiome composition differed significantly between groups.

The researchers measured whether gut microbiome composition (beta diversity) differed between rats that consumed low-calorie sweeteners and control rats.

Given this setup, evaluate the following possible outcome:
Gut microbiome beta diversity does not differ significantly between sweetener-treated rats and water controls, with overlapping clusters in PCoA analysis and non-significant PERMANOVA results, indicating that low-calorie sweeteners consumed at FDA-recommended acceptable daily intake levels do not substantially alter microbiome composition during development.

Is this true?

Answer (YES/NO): YES